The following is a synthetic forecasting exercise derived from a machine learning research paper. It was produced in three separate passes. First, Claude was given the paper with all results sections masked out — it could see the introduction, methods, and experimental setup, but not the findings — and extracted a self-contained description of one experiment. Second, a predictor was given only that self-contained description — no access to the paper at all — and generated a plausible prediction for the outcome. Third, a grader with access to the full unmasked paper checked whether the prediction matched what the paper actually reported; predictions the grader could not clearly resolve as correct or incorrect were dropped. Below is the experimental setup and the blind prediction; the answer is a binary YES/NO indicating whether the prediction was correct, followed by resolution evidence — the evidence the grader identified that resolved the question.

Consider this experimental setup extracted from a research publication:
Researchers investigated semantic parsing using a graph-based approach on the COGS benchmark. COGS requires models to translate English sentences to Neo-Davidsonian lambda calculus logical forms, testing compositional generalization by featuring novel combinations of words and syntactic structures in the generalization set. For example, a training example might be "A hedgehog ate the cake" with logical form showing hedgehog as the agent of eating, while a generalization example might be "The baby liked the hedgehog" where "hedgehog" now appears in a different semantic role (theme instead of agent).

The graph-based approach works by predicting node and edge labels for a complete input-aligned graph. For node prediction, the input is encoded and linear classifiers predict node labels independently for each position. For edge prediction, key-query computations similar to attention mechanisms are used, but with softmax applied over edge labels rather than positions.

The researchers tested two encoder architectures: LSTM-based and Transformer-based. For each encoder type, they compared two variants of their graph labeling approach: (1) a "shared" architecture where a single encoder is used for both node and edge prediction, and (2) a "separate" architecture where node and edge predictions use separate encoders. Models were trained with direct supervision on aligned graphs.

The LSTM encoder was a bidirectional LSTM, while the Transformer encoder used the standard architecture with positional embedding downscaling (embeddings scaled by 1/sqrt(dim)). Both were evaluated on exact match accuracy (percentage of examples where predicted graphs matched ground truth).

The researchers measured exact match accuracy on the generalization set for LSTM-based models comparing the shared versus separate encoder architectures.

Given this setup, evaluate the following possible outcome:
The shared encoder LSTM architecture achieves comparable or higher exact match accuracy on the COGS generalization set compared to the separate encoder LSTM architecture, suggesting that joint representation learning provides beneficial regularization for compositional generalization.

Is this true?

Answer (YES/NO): NO